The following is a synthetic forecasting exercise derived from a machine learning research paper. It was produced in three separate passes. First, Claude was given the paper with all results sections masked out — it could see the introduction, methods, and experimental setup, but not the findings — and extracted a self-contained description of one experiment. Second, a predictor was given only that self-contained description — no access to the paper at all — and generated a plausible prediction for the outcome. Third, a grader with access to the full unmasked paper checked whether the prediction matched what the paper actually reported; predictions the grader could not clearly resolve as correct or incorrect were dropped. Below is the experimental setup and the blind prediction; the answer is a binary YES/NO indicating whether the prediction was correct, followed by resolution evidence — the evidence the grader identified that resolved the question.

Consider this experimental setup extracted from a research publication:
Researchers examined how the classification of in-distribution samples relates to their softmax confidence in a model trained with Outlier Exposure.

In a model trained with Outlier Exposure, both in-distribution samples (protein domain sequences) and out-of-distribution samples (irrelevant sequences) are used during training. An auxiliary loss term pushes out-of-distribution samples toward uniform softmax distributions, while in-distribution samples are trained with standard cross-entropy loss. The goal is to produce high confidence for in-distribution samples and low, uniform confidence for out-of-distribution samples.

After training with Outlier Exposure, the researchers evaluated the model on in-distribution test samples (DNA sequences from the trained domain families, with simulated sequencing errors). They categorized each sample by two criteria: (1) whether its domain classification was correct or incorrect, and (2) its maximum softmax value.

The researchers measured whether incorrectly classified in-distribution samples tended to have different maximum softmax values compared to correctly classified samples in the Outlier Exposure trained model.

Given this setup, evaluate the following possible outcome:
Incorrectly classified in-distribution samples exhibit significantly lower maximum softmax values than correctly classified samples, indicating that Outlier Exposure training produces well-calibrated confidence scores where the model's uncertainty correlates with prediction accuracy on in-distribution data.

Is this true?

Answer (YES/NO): YES